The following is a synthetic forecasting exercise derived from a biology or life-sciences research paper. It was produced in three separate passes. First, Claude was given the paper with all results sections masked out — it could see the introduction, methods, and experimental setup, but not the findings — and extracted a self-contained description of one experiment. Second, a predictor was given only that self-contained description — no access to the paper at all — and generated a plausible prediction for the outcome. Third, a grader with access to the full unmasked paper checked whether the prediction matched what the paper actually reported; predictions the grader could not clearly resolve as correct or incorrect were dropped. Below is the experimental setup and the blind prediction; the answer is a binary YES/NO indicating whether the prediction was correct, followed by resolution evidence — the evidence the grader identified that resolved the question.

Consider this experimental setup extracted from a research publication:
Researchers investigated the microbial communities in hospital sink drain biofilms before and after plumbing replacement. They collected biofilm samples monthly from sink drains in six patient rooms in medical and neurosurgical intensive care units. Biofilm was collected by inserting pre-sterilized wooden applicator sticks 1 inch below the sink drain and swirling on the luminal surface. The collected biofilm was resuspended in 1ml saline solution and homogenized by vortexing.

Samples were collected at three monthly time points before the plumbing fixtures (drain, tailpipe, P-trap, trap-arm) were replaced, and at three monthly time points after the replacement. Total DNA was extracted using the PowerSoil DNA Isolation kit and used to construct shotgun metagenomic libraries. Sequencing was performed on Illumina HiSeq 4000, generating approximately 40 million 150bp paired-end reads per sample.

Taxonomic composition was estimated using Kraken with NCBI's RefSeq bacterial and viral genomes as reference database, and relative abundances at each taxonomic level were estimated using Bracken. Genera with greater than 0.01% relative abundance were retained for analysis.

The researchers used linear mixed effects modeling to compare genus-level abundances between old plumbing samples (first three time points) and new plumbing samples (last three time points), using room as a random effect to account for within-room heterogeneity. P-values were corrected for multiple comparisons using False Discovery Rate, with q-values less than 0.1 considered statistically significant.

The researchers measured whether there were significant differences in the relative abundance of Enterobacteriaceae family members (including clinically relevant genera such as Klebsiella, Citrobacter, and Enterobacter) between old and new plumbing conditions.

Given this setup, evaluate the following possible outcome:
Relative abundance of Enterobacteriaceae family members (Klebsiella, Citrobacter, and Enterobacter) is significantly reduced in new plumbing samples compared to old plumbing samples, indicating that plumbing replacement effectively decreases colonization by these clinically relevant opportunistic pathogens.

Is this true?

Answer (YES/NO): NO